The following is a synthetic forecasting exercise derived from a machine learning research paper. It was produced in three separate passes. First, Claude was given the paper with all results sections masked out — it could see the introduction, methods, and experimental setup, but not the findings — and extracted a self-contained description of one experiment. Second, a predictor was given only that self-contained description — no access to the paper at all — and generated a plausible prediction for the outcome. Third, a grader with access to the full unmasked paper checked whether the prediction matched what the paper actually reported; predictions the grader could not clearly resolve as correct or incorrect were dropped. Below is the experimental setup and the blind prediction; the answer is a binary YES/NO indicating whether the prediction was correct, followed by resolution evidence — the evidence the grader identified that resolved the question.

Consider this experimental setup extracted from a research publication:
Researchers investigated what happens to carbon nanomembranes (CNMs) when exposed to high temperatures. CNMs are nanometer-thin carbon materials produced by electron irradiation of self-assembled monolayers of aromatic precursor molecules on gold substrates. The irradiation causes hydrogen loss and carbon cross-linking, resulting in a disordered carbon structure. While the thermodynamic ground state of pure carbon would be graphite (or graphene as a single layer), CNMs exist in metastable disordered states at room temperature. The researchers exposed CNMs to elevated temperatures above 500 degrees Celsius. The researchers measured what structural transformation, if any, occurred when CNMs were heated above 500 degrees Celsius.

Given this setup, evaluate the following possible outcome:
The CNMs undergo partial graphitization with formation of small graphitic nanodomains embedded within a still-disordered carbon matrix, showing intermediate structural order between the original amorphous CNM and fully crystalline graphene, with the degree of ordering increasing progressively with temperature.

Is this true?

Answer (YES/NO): NO